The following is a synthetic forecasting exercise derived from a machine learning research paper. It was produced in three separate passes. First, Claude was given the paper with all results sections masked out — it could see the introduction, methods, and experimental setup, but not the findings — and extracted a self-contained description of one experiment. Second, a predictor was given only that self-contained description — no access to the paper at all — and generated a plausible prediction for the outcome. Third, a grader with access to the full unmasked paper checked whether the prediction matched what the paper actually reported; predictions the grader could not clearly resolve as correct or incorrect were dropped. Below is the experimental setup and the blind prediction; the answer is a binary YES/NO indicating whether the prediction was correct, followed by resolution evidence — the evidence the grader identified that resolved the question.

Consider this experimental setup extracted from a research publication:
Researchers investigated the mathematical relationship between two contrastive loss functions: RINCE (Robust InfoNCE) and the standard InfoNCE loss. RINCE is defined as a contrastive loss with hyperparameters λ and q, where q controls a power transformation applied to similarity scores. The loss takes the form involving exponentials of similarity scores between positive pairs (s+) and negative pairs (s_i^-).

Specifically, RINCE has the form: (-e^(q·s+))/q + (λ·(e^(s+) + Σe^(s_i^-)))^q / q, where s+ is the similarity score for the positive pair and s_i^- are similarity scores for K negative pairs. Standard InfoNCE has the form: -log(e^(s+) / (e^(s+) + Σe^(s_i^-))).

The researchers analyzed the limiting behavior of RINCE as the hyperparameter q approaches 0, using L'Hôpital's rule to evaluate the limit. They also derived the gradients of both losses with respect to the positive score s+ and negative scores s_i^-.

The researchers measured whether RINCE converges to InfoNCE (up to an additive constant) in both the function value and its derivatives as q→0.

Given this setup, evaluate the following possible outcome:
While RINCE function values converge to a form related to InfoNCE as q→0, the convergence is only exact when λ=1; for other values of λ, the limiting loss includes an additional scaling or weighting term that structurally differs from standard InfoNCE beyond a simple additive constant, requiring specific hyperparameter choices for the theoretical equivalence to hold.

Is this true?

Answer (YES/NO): NO